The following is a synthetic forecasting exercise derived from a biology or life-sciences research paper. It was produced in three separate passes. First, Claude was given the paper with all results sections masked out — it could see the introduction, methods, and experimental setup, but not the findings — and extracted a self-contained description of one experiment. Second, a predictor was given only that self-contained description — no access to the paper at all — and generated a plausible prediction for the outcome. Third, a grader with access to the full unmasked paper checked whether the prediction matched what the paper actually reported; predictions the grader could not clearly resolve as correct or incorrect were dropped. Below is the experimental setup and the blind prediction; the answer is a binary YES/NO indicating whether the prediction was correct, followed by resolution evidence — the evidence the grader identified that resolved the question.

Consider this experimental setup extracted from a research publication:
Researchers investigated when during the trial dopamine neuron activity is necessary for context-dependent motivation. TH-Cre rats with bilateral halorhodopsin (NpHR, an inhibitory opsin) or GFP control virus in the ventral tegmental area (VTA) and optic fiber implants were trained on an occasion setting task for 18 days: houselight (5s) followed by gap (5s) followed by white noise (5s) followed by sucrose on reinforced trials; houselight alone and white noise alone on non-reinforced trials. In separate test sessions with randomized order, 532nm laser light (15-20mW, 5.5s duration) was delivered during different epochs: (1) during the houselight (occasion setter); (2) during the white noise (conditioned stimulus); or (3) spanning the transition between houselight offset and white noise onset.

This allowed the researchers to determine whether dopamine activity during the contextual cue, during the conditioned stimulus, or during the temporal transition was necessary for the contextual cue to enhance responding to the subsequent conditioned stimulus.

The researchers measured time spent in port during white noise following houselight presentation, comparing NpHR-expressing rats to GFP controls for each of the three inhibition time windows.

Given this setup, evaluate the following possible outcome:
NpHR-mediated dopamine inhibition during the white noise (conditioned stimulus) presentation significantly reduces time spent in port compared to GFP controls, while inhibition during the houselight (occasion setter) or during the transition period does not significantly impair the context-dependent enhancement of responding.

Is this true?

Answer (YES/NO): NO